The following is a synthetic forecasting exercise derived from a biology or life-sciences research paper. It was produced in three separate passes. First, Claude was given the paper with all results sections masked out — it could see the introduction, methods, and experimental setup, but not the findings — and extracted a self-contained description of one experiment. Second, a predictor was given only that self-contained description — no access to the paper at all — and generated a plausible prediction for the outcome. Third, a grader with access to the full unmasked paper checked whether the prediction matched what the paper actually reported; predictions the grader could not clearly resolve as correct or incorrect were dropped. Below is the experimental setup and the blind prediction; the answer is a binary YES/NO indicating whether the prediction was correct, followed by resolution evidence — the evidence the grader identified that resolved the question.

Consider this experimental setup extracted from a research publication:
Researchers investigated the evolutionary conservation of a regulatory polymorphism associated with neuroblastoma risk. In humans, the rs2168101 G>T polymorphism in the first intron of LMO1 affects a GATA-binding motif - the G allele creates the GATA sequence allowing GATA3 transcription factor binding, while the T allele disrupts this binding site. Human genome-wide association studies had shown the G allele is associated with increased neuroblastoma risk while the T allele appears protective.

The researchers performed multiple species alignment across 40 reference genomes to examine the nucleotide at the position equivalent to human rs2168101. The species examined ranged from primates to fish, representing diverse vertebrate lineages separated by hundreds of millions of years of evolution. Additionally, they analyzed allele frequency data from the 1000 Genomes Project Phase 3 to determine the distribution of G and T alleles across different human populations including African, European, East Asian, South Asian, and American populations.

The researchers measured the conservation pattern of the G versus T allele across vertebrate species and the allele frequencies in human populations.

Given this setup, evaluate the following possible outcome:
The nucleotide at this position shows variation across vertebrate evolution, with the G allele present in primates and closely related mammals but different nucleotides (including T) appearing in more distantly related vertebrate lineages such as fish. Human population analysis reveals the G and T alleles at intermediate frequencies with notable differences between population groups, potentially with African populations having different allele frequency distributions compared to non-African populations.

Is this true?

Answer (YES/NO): NO